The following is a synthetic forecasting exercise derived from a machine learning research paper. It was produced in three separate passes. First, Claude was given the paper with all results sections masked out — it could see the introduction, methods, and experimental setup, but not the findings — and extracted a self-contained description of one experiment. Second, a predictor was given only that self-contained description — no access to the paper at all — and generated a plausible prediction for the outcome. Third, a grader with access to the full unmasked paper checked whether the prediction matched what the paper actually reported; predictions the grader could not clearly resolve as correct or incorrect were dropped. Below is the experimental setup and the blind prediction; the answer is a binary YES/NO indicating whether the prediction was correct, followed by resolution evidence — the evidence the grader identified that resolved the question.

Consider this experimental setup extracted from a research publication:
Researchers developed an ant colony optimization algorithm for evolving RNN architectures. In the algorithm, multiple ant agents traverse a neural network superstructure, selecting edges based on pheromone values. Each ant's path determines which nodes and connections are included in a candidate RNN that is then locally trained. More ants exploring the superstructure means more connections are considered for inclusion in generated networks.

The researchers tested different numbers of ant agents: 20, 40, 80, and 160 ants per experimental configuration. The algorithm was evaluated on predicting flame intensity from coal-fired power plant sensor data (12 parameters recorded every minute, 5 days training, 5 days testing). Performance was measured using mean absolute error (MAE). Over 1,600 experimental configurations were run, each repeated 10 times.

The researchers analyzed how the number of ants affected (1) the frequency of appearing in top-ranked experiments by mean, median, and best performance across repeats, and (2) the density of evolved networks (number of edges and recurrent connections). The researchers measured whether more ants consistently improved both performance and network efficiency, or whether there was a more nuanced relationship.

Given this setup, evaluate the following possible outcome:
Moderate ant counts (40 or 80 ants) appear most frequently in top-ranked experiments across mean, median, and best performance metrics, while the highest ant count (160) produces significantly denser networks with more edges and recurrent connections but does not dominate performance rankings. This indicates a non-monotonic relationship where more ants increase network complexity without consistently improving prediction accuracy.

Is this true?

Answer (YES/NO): NO